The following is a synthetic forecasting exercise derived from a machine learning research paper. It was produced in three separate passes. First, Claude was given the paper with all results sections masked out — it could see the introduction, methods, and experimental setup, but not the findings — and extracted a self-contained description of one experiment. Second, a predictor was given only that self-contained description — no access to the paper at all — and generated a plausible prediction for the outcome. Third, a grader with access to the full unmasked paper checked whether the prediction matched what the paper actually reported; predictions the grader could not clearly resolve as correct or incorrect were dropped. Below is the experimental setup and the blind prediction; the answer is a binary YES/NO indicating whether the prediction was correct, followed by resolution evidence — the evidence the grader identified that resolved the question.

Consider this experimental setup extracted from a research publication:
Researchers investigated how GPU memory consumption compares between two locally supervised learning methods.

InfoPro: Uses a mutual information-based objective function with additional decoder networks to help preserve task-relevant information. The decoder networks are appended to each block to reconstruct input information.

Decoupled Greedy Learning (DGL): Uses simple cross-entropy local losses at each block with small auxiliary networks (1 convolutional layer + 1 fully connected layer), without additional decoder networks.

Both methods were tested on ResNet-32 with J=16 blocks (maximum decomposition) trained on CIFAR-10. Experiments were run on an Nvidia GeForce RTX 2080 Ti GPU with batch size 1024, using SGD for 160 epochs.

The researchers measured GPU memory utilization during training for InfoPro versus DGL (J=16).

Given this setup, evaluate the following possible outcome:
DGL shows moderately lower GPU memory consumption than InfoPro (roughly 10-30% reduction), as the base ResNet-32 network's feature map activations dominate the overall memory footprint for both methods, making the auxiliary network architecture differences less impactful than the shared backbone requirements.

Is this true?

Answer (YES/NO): NO